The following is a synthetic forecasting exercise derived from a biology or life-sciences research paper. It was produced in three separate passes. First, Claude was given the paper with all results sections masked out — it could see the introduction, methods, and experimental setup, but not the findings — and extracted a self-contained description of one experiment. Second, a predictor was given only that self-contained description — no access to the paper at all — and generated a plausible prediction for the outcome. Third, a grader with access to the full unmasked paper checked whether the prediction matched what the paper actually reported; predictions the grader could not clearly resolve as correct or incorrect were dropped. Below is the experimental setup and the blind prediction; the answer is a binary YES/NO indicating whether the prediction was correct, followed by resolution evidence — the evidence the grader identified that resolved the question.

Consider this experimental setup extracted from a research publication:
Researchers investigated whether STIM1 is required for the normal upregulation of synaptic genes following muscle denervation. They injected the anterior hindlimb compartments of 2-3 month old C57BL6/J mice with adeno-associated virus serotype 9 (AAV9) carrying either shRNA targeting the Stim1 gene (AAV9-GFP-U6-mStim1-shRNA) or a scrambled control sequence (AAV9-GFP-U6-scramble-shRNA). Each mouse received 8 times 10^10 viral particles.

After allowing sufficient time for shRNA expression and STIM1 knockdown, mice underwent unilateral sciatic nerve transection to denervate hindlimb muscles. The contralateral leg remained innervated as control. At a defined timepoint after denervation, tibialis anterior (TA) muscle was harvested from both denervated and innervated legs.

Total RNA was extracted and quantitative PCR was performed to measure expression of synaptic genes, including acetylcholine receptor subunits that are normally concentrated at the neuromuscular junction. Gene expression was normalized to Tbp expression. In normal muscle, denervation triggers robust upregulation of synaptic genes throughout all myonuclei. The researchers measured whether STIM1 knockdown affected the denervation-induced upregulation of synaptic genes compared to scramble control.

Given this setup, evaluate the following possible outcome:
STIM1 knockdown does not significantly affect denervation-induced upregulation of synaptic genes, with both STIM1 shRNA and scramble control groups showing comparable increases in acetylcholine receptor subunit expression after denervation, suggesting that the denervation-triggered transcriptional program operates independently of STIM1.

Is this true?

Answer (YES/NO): NO